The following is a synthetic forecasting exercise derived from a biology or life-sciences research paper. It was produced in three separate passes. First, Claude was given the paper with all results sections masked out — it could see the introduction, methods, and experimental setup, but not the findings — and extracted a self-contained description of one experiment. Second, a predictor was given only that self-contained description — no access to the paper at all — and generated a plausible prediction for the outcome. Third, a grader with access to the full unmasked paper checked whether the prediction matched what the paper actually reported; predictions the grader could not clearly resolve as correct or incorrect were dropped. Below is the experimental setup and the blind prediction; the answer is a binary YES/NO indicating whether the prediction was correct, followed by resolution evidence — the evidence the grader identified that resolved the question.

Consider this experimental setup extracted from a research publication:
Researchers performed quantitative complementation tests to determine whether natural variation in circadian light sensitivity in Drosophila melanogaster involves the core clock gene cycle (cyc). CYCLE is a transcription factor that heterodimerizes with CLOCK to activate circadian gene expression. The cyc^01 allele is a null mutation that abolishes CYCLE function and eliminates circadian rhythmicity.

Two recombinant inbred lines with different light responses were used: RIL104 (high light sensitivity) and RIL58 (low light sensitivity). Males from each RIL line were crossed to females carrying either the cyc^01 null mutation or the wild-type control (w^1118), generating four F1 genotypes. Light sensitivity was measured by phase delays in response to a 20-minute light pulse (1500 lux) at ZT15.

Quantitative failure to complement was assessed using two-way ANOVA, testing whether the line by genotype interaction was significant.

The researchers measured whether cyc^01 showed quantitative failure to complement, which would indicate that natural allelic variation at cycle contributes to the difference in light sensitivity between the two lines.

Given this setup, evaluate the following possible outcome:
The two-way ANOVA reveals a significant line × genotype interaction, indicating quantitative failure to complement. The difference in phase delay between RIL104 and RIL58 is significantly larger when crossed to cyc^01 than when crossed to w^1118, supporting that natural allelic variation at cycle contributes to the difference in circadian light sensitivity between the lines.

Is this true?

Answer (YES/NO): YES